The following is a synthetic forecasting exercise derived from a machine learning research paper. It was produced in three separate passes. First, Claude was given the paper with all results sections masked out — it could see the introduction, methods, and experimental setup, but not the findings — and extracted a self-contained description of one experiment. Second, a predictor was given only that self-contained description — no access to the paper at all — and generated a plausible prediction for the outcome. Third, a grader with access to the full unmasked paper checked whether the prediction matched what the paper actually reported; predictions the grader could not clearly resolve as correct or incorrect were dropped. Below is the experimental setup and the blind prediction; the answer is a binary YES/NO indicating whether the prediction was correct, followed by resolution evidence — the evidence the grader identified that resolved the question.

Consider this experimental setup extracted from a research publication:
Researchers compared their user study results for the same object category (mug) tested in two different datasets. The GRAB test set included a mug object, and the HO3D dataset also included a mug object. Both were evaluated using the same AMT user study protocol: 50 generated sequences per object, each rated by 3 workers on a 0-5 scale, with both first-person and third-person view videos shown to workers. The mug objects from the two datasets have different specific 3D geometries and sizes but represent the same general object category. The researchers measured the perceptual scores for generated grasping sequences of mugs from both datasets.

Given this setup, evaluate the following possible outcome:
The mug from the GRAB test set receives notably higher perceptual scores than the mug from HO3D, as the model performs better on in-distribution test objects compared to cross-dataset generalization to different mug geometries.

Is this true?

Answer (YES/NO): NO